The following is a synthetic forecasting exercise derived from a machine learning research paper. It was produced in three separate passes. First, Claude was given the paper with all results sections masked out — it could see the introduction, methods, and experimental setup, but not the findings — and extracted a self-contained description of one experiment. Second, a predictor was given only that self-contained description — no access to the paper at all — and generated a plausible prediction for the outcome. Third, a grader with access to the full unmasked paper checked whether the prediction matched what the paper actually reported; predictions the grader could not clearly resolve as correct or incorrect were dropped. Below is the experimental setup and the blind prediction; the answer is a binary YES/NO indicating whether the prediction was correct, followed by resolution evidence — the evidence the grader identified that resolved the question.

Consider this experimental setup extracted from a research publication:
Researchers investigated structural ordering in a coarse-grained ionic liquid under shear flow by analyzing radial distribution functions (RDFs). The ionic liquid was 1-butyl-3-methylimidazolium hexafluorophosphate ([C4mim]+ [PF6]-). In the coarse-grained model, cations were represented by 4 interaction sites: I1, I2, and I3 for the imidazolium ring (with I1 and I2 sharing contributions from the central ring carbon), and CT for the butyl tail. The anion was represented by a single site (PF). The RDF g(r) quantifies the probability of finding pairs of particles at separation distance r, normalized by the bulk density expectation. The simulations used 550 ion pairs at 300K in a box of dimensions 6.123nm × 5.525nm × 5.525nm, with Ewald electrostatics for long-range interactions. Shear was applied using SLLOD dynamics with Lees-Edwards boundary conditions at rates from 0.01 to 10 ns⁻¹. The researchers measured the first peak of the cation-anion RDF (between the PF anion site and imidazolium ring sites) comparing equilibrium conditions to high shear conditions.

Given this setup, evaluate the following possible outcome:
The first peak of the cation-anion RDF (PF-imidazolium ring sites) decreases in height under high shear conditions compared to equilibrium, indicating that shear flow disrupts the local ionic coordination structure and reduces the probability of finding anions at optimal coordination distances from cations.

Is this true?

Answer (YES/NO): YES